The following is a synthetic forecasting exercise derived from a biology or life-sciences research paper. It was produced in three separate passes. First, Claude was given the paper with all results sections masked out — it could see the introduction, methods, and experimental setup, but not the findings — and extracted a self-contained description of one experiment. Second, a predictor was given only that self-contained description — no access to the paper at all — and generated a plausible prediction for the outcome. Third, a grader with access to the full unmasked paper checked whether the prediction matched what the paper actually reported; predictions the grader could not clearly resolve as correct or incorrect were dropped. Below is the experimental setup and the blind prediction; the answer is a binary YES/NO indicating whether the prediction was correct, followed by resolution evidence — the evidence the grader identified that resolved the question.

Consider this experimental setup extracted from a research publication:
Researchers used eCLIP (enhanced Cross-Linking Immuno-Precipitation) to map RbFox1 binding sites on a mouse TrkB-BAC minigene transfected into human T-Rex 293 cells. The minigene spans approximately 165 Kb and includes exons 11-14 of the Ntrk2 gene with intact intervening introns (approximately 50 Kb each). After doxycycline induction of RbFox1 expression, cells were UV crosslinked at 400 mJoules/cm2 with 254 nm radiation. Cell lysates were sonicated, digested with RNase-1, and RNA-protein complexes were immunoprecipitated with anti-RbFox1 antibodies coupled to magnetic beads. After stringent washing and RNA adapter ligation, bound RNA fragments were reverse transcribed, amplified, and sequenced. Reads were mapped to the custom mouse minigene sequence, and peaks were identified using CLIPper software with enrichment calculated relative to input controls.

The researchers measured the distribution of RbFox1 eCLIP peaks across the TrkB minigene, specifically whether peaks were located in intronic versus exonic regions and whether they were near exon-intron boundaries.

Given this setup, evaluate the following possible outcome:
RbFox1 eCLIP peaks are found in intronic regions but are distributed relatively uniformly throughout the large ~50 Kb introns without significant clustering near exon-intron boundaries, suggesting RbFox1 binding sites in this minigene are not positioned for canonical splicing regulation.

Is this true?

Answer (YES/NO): NO